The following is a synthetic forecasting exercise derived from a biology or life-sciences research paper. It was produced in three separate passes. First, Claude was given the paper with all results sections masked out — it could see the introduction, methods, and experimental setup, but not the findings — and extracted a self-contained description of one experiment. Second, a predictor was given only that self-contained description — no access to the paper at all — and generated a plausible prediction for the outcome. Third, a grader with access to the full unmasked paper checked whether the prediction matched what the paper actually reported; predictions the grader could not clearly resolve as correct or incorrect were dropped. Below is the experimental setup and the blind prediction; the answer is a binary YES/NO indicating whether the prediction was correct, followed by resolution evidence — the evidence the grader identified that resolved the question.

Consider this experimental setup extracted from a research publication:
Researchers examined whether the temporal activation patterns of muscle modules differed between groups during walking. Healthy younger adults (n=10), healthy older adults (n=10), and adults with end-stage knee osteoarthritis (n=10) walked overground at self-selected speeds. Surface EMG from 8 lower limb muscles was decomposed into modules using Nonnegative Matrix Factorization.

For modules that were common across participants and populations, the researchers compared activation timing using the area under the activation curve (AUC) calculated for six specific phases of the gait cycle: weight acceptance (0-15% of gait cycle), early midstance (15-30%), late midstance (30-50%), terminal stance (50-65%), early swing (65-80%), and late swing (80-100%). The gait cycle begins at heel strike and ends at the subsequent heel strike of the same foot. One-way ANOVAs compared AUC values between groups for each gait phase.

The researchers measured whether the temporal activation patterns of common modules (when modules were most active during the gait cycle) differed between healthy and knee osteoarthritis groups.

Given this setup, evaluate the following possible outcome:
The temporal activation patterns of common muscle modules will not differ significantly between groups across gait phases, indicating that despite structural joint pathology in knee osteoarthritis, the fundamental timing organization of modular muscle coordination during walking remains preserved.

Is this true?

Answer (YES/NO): NO